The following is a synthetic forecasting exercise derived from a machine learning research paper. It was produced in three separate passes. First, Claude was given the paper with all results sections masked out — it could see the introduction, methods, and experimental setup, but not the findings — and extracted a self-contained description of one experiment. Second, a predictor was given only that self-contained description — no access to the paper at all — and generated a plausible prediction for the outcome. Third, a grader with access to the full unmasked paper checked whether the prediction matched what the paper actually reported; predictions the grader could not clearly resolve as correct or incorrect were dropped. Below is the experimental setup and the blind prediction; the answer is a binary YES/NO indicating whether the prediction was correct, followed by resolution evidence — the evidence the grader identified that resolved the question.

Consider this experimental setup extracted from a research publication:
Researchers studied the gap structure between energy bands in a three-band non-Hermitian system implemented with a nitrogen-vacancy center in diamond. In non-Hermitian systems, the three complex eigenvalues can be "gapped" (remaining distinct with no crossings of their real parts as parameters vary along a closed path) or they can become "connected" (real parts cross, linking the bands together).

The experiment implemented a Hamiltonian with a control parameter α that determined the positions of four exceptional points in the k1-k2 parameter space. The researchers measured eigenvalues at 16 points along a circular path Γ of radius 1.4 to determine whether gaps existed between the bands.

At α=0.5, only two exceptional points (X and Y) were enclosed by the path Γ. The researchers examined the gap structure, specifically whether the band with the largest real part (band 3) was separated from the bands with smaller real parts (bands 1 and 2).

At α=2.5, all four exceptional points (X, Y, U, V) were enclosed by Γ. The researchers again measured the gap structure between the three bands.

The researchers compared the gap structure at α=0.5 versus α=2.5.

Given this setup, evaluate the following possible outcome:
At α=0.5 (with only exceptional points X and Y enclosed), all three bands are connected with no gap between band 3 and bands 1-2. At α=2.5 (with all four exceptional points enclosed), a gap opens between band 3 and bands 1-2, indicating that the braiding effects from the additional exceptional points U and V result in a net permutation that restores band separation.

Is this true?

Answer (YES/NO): NO